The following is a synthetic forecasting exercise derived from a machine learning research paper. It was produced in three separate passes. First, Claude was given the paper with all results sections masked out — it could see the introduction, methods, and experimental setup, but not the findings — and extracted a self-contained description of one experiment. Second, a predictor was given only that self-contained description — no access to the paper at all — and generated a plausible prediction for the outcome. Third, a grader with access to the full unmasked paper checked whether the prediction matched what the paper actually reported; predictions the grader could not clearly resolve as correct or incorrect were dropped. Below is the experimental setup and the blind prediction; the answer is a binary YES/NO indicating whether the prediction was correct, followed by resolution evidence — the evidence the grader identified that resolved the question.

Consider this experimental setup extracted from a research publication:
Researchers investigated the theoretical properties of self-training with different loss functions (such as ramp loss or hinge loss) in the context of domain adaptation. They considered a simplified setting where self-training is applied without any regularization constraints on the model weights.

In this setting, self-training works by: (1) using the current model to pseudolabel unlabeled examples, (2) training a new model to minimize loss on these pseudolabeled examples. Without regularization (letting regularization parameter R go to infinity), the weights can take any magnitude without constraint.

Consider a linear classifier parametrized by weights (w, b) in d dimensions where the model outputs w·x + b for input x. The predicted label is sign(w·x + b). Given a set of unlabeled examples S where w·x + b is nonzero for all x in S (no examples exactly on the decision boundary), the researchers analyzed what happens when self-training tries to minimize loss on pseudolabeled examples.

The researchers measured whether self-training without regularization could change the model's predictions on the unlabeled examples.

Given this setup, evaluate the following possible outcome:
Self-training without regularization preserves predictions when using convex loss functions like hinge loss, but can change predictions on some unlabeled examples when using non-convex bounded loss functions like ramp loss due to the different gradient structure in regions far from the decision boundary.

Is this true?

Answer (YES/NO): NO